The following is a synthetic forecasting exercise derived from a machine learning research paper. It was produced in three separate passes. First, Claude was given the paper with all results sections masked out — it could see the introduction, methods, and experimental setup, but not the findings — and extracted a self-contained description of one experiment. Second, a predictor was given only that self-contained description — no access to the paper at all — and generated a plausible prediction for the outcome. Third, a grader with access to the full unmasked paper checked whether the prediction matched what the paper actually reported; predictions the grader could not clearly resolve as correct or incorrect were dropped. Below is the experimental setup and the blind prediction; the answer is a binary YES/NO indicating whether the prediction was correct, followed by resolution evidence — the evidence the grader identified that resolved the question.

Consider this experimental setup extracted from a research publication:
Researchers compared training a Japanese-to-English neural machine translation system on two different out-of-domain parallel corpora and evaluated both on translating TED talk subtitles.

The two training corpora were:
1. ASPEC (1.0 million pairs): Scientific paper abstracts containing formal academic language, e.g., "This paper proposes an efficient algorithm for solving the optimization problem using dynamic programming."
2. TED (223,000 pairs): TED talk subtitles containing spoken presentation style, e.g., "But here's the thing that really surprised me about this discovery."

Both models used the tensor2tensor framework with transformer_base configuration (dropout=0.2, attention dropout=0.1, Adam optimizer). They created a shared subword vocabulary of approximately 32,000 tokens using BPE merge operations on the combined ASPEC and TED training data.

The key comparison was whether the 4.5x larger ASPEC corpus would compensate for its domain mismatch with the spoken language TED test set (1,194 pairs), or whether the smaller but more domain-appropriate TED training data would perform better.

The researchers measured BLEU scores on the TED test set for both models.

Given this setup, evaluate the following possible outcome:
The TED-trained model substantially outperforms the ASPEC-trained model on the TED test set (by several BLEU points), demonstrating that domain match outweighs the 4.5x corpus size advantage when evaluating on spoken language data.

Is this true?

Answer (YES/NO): YES